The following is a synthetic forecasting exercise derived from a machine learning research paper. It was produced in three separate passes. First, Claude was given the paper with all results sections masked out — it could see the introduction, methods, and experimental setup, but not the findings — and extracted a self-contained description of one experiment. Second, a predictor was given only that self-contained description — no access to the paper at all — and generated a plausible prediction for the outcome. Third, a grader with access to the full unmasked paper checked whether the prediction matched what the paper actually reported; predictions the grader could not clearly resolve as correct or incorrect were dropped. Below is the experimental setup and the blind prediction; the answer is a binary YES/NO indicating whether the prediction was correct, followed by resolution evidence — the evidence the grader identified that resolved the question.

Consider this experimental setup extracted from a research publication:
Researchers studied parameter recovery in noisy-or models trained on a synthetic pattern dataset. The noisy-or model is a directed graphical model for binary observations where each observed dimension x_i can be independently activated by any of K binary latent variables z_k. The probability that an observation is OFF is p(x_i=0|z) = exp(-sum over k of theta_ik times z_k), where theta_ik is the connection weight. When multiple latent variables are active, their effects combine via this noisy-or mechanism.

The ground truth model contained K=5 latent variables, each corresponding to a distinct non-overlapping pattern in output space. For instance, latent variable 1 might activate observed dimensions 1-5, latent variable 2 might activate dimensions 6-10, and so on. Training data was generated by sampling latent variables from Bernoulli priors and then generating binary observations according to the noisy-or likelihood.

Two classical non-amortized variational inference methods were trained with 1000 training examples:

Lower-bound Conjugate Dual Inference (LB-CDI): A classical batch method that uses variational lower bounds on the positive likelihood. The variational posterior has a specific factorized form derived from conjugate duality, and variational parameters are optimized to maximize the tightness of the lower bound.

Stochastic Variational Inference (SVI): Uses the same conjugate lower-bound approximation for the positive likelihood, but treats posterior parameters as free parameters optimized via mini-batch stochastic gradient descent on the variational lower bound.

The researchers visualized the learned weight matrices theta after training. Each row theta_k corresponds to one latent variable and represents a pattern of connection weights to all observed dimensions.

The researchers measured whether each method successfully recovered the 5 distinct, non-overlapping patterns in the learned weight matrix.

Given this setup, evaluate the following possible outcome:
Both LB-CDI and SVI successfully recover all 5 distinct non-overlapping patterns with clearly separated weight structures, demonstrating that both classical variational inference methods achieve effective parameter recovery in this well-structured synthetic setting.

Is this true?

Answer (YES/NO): NO